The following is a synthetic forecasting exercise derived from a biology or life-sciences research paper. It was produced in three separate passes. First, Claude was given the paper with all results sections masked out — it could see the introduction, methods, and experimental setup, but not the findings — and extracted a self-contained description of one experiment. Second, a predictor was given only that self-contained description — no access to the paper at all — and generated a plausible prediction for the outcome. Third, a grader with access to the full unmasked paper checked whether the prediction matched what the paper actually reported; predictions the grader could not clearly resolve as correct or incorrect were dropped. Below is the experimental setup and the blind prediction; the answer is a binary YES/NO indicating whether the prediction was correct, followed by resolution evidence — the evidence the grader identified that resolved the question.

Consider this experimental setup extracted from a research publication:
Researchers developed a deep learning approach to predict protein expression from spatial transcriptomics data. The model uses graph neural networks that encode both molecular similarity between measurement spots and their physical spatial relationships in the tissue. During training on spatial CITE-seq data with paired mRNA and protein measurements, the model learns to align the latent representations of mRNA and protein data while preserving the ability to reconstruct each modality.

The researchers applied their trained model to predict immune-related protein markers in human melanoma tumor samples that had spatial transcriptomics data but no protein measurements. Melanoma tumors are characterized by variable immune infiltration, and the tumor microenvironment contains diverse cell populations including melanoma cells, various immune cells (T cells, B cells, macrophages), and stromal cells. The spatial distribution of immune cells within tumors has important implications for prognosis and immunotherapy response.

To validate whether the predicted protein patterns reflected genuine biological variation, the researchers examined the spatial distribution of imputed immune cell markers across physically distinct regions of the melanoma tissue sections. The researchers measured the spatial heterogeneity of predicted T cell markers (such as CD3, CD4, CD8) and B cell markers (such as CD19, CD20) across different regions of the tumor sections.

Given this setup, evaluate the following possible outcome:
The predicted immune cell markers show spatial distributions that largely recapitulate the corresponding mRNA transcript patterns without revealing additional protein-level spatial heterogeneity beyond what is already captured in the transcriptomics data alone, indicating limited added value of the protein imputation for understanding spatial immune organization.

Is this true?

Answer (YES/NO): NO